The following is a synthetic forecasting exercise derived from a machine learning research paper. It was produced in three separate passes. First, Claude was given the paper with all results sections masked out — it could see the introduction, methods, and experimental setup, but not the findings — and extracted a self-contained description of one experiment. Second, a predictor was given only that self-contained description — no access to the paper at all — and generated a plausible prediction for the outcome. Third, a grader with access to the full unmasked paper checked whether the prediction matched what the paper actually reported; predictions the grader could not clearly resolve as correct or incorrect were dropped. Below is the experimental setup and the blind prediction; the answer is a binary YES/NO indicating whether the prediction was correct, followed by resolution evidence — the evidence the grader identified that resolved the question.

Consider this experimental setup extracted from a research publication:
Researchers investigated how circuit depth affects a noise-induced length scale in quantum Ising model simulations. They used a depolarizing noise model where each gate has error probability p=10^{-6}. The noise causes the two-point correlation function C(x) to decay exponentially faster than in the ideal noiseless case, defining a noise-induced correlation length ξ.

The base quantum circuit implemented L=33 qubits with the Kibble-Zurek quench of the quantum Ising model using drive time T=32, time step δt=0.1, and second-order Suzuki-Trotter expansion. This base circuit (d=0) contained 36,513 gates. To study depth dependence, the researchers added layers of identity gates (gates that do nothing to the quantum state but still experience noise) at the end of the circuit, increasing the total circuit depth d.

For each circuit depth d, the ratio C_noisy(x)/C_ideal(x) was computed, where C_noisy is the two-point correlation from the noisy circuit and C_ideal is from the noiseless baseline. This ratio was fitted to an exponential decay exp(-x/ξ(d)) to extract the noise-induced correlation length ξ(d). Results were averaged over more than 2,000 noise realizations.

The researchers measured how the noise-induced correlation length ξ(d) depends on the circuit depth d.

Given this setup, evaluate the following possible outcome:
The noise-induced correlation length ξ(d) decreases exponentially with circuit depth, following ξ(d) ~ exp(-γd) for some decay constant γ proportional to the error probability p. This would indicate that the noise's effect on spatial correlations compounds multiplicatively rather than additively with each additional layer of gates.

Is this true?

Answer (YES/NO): NO